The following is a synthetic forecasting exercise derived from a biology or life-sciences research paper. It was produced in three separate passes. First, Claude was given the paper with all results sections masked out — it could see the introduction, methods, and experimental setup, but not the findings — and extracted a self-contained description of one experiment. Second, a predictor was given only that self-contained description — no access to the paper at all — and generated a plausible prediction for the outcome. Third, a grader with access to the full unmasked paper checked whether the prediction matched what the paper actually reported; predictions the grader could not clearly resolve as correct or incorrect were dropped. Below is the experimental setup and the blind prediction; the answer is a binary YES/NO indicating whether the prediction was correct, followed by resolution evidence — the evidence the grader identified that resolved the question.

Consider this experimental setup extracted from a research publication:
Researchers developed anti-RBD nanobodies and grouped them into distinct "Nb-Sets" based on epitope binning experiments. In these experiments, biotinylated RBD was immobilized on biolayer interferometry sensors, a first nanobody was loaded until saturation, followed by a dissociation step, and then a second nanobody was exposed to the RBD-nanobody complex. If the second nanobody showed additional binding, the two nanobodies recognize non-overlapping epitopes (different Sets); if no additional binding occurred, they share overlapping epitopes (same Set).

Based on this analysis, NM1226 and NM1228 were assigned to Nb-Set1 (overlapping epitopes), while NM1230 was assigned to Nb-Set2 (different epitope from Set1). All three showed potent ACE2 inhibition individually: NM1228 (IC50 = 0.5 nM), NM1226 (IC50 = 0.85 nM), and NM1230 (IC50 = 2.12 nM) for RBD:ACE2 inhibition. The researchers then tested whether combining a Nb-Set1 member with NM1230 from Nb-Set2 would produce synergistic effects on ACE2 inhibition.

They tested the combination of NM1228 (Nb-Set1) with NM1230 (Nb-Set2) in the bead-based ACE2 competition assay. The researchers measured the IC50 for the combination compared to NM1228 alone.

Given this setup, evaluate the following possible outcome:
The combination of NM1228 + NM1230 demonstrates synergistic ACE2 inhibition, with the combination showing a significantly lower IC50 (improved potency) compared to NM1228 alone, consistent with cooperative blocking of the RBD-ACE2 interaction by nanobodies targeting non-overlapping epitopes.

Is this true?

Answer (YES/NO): NO